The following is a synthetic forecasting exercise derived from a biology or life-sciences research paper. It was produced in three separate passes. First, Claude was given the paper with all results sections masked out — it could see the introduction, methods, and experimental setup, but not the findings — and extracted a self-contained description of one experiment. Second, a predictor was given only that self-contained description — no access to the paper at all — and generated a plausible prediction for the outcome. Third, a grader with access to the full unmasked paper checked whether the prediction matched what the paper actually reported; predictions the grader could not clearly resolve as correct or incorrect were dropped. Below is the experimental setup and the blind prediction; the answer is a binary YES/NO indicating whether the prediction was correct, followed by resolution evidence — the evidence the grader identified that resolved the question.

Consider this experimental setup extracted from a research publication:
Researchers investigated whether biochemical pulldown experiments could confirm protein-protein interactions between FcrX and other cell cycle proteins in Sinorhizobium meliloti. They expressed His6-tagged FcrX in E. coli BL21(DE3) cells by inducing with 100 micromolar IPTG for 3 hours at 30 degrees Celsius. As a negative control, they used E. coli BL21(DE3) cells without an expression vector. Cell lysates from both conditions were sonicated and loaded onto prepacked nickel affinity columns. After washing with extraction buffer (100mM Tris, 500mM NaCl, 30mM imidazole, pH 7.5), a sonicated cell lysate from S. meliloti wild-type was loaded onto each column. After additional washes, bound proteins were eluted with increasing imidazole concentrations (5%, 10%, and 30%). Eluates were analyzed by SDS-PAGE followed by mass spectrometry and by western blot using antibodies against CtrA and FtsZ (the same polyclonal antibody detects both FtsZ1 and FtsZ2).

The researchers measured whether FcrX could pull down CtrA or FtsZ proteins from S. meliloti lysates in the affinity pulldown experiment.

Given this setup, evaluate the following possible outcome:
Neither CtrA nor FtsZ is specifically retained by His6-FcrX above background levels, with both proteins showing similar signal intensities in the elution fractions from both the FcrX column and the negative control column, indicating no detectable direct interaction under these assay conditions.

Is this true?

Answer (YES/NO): NO